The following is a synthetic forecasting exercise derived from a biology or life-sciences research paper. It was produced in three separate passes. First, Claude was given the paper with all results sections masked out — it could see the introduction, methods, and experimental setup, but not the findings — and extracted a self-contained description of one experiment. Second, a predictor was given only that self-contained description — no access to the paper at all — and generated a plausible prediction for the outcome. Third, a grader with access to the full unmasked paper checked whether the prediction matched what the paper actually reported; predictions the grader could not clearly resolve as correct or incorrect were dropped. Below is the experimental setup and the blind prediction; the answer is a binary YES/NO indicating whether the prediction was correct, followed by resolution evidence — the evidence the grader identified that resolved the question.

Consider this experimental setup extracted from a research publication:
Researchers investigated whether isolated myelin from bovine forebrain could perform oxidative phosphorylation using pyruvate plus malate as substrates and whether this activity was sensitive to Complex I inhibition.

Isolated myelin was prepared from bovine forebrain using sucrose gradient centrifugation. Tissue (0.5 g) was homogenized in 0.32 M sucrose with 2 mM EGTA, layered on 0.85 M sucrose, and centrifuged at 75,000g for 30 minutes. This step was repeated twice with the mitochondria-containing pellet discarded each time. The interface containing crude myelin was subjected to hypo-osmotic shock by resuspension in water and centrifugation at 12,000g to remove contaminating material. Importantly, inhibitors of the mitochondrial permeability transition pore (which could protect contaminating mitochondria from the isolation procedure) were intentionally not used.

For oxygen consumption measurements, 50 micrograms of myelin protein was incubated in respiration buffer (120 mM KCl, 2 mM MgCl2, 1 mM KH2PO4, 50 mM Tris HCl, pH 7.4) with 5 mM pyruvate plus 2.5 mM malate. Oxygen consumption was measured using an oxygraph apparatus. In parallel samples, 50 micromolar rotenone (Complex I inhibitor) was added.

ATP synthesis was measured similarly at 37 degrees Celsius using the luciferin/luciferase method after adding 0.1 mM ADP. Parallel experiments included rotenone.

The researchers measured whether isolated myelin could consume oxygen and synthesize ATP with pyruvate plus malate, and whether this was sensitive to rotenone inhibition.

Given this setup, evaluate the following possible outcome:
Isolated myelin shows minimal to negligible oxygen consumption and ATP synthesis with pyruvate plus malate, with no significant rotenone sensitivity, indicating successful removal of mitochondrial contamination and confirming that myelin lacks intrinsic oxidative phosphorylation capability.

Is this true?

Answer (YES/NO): NO